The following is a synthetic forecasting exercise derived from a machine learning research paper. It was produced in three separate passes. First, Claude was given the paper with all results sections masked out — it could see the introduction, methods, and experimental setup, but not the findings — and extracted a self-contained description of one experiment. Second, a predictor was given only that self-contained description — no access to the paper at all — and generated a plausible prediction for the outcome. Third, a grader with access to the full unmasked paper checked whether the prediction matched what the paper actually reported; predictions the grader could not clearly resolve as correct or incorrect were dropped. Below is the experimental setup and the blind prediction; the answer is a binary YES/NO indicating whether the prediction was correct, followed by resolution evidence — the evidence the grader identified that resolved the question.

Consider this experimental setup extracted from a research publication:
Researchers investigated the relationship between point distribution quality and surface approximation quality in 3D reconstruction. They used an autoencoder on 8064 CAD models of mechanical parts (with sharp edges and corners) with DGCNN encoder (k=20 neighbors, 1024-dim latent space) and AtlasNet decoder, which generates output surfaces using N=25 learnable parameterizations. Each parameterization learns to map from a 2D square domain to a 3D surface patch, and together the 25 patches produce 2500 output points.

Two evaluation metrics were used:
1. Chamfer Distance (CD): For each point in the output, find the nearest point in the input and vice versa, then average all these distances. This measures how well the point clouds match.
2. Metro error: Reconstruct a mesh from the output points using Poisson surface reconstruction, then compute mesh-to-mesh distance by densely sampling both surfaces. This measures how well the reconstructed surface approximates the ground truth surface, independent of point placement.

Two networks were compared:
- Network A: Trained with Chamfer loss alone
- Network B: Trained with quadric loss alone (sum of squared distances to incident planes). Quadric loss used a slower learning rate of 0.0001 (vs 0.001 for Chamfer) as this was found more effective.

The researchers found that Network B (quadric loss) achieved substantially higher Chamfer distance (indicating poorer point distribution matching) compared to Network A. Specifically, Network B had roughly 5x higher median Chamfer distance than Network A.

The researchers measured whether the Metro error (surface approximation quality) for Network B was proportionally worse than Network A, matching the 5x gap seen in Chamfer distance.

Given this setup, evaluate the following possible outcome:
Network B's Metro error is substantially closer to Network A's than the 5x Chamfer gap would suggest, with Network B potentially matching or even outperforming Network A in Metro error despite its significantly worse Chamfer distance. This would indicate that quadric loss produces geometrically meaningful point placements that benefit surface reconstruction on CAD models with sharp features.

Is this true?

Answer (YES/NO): YES